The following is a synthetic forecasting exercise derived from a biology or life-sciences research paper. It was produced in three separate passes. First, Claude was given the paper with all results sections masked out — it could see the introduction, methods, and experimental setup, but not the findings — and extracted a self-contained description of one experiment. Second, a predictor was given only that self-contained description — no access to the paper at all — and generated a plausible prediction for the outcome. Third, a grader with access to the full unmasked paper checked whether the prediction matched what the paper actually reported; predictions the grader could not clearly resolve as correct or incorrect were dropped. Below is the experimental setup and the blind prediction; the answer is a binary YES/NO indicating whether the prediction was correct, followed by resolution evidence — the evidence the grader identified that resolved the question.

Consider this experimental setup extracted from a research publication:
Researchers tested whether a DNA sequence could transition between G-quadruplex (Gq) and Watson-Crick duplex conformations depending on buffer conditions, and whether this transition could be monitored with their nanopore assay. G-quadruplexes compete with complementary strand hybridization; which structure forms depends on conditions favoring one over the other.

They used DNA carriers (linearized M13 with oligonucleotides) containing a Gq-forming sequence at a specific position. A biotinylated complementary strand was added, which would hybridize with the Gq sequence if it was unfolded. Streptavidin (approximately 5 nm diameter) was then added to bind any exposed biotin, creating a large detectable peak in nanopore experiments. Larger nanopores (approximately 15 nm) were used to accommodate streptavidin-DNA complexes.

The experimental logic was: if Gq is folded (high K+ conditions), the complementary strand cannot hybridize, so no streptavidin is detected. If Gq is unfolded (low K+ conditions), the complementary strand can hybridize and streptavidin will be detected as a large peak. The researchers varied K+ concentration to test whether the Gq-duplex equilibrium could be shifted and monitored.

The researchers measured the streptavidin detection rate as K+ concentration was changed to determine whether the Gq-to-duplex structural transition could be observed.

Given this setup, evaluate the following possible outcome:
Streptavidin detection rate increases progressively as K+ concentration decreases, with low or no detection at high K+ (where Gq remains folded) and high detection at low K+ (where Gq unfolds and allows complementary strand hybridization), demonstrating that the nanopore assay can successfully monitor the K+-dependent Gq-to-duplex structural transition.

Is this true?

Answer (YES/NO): NO